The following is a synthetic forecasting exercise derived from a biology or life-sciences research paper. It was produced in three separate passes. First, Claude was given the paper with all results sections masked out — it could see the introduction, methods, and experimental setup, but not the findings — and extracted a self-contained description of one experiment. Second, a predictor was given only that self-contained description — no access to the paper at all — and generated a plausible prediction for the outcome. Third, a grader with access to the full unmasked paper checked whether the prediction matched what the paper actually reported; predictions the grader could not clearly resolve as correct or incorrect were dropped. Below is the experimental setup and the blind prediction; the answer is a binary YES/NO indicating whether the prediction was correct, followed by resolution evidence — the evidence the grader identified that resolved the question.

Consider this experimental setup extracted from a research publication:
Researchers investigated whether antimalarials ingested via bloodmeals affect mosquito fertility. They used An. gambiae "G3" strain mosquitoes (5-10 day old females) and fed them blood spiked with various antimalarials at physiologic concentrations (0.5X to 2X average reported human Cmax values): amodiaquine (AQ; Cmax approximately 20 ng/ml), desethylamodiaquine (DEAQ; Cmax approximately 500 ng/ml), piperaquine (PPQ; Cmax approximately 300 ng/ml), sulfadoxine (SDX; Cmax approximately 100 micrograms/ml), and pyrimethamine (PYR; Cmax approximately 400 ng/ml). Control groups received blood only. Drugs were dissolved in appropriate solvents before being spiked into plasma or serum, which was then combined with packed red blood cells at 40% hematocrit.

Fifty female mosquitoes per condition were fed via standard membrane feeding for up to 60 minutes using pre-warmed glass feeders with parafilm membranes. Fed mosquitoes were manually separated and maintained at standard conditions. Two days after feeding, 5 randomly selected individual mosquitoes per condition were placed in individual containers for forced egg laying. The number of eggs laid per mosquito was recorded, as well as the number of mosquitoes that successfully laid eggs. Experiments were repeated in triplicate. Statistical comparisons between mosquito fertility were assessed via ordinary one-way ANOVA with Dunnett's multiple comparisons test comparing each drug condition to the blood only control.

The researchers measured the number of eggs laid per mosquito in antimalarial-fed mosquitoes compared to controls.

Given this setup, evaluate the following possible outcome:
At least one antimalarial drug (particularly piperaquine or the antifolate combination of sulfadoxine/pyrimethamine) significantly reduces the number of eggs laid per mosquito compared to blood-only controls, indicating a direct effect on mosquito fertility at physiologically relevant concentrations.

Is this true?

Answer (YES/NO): NO